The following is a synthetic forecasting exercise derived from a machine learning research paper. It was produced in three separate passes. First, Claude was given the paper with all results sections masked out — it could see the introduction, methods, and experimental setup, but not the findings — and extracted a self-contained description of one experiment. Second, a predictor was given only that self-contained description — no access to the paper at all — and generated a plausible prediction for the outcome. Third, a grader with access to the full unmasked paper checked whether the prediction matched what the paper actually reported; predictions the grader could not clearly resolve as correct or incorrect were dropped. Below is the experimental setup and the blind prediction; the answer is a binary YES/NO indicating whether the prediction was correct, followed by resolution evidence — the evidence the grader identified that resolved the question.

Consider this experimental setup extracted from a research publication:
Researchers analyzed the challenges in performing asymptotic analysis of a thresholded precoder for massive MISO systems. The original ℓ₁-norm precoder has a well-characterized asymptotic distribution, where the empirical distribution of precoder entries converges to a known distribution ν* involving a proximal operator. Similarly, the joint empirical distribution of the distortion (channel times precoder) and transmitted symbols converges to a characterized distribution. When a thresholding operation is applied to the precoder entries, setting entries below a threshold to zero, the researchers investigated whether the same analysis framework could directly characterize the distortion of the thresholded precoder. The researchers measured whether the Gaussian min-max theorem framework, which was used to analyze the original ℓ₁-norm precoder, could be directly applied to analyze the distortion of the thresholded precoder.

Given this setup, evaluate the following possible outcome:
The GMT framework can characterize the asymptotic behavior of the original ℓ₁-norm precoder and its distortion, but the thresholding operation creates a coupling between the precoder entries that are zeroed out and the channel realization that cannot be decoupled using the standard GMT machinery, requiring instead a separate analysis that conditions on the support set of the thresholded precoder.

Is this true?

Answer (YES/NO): NO